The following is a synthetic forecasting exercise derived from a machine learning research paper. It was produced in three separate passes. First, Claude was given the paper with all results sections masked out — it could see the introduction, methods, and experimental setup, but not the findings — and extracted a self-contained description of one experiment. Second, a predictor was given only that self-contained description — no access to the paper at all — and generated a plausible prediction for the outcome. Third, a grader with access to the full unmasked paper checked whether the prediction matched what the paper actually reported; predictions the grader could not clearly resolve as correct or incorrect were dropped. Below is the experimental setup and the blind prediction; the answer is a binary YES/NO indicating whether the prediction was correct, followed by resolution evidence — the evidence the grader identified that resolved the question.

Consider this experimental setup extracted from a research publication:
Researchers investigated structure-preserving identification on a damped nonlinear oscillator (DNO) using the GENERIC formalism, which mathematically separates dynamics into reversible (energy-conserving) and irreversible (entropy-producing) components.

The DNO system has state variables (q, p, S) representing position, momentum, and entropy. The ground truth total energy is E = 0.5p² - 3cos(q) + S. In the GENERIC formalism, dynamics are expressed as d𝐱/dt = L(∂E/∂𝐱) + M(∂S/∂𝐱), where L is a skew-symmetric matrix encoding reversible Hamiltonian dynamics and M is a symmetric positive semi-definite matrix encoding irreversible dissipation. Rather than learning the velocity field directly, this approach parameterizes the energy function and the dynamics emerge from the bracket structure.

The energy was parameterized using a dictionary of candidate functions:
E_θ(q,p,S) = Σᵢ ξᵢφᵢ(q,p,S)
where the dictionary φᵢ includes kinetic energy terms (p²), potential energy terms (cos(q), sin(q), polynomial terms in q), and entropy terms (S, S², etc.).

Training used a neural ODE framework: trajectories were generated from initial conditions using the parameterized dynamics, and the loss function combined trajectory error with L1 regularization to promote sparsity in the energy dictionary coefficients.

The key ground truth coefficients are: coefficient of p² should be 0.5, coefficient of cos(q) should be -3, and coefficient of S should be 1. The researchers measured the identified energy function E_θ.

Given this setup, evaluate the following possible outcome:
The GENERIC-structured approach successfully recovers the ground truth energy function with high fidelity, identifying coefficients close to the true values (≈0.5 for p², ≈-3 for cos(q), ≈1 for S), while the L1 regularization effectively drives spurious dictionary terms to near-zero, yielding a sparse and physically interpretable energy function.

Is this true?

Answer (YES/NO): YES